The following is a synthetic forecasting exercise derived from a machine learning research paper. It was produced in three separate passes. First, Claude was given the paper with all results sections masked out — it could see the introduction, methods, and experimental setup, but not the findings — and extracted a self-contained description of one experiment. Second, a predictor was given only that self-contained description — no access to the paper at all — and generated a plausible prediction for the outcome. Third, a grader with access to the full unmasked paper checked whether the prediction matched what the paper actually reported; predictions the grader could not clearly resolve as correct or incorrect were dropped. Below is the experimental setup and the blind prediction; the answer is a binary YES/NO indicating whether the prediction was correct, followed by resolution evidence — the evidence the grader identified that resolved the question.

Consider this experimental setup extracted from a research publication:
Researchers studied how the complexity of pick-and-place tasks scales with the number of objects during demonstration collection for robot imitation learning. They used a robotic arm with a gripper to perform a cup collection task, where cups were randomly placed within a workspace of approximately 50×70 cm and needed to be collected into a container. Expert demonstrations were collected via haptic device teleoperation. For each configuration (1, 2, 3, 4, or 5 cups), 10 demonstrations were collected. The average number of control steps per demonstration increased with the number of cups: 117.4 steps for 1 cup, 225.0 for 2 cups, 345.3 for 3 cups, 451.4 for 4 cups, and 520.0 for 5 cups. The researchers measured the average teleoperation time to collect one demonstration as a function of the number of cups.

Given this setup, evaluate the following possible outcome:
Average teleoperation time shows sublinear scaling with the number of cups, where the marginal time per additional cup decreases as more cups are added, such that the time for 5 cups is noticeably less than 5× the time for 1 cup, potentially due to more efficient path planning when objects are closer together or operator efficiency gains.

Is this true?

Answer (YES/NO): NO